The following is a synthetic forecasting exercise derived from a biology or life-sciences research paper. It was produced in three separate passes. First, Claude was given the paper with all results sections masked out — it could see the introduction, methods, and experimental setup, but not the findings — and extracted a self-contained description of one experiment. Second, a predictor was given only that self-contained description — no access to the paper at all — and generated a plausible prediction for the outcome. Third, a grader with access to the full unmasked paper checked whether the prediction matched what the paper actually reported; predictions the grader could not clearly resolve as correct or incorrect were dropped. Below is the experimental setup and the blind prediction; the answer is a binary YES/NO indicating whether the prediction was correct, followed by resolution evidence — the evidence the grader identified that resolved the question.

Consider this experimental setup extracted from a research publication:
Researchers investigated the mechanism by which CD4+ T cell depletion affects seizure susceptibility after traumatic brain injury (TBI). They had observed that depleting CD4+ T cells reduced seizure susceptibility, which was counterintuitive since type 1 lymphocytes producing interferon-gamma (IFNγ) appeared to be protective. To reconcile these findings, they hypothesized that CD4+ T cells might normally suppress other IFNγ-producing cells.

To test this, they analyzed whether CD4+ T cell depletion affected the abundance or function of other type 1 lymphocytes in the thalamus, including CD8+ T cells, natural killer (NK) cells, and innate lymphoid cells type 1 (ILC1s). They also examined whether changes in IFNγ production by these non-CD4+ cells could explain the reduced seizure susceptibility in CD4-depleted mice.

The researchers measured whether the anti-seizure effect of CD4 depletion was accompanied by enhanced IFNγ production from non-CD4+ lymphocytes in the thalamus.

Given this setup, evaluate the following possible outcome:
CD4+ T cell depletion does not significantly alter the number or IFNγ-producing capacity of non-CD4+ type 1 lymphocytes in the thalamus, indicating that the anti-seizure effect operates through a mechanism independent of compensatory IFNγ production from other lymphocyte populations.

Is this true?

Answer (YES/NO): NO